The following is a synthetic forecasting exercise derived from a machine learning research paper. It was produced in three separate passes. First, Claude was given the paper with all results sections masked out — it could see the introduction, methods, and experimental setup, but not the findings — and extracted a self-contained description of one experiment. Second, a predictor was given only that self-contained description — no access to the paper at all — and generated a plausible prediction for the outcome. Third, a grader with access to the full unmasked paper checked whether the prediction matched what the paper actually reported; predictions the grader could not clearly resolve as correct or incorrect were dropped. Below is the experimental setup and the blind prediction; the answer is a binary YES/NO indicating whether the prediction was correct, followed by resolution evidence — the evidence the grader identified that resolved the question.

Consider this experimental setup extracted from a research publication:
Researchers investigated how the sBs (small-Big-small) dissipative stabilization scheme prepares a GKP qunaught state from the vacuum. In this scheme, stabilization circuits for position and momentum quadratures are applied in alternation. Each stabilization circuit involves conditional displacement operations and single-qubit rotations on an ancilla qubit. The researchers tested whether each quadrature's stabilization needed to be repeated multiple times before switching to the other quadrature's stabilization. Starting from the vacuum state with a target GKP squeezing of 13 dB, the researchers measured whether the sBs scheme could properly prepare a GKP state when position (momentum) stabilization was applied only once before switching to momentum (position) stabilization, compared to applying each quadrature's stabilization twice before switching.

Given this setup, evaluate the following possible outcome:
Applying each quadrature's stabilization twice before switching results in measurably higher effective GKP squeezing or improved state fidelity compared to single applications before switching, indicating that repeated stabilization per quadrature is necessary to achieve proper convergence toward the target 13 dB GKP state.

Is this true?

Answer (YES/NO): YES